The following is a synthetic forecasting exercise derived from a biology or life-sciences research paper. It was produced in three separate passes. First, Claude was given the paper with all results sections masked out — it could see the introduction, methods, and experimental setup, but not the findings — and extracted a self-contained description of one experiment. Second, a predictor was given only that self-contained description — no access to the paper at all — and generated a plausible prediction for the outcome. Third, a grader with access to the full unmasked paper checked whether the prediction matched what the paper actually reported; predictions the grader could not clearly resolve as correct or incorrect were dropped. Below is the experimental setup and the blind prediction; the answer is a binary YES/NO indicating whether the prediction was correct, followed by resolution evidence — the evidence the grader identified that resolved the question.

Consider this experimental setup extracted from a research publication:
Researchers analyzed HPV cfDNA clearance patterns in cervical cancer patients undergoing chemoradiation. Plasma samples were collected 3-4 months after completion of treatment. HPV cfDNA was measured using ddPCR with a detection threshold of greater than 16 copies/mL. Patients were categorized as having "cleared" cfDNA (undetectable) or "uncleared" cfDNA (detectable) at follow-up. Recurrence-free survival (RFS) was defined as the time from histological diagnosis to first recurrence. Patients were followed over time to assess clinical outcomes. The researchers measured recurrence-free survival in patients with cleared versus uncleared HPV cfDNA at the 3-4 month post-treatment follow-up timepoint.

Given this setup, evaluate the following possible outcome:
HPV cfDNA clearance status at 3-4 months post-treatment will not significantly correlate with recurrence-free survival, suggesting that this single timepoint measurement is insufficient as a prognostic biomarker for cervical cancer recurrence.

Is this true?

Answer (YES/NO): NO